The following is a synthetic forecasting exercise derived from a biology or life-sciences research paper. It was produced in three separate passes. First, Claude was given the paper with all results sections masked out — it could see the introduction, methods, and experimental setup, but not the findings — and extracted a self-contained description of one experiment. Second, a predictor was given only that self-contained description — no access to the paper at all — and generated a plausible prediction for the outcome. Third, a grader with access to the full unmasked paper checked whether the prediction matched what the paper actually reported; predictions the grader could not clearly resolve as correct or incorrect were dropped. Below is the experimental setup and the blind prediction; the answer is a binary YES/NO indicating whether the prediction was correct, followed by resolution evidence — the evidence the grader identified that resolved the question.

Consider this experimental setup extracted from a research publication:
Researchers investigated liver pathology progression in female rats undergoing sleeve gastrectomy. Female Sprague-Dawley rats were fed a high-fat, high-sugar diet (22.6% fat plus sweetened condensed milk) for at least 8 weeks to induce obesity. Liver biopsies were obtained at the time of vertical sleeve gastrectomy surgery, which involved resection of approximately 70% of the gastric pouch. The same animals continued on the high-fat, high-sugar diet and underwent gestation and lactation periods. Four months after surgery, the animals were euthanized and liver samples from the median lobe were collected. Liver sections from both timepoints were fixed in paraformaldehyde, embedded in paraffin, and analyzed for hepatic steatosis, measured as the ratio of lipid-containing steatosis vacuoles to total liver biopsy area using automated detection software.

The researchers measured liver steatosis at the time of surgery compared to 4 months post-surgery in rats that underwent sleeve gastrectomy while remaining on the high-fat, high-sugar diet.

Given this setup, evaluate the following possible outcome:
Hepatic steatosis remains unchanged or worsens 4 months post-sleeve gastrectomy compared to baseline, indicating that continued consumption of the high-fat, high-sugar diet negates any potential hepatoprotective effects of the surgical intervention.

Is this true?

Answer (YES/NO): NO